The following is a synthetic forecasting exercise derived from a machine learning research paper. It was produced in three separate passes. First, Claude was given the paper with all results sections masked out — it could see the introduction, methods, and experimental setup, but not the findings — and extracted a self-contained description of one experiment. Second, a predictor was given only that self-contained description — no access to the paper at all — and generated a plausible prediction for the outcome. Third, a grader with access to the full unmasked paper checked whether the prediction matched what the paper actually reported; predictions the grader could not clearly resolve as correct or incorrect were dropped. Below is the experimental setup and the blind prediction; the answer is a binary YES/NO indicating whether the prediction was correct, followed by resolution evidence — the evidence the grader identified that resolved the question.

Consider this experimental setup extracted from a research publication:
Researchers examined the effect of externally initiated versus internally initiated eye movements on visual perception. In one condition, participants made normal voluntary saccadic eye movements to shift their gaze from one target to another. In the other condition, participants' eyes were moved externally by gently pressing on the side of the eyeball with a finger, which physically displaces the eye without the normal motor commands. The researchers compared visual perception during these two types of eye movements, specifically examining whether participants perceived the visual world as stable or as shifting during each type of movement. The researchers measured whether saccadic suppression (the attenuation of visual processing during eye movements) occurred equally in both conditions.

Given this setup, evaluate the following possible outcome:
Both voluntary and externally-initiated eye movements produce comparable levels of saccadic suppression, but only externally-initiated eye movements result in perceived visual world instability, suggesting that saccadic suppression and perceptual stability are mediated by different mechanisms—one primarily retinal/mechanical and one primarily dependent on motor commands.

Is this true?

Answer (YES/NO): NO